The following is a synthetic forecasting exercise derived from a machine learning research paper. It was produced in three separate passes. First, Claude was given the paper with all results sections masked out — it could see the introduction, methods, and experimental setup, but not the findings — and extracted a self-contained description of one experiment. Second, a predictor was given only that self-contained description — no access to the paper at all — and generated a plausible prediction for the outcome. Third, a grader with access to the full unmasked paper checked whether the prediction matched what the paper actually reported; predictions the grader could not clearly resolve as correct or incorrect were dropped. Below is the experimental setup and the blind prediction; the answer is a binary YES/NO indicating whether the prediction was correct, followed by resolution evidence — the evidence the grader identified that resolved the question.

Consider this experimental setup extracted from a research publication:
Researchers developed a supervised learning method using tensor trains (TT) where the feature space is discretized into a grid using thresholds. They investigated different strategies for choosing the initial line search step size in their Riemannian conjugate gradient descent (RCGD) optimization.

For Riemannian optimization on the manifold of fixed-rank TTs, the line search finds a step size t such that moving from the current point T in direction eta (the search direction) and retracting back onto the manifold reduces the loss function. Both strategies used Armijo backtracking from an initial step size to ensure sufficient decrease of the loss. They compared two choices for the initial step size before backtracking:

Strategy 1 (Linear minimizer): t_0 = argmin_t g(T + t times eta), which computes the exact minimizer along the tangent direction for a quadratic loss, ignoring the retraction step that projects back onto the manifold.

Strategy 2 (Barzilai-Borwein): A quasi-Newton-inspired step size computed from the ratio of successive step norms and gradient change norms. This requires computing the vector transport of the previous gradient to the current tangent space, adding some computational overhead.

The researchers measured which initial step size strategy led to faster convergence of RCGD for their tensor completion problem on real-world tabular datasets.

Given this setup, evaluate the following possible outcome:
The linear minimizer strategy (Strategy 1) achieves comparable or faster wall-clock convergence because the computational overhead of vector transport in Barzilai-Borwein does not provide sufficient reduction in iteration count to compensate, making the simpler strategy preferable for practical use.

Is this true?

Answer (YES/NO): NO